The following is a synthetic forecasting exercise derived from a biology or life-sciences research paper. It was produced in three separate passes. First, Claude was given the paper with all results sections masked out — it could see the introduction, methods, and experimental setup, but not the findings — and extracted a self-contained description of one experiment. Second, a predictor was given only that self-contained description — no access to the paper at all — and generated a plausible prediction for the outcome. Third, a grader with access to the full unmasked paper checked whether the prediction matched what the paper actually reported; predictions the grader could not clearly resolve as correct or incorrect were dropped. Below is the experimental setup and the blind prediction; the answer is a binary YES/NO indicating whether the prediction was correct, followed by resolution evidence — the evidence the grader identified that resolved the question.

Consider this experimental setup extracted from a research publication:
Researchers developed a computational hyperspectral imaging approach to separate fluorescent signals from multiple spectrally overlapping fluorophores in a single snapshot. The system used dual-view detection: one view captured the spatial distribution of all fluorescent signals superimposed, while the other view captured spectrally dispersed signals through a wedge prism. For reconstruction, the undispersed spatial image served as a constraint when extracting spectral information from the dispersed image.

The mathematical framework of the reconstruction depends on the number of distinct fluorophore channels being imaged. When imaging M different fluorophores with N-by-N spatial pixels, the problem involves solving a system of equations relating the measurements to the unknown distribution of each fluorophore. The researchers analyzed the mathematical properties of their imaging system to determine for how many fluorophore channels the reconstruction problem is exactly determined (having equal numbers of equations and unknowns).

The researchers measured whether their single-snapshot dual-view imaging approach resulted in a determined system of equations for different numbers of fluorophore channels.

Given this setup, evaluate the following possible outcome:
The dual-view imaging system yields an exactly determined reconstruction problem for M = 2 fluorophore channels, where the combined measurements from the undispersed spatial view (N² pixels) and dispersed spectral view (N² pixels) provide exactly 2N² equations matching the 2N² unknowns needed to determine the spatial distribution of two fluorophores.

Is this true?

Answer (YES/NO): YES